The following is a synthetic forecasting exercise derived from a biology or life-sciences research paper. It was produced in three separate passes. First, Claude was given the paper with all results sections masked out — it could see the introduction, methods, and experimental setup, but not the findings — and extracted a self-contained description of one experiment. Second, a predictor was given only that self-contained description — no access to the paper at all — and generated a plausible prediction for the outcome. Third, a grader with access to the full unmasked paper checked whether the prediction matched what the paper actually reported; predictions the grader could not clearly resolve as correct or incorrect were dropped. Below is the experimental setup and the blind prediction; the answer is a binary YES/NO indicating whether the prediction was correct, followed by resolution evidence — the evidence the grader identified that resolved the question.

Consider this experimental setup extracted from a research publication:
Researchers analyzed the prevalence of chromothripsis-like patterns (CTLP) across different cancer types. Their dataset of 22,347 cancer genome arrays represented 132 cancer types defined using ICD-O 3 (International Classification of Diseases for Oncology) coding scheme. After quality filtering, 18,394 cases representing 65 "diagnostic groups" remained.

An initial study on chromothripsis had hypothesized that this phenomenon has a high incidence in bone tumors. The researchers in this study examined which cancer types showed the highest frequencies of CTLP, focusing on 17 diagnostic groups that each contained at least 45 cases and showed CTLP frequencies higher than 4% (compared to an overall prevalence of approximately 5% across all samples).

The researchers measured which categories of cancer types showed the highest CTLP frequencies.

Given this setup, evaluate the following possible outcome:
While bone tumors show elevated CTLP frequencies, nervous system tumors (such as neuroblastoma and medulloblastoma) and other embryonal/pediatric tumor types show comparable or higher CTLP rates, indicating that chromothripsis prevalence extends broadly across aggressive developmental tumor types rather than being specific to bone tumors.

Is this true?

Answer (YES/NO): NO